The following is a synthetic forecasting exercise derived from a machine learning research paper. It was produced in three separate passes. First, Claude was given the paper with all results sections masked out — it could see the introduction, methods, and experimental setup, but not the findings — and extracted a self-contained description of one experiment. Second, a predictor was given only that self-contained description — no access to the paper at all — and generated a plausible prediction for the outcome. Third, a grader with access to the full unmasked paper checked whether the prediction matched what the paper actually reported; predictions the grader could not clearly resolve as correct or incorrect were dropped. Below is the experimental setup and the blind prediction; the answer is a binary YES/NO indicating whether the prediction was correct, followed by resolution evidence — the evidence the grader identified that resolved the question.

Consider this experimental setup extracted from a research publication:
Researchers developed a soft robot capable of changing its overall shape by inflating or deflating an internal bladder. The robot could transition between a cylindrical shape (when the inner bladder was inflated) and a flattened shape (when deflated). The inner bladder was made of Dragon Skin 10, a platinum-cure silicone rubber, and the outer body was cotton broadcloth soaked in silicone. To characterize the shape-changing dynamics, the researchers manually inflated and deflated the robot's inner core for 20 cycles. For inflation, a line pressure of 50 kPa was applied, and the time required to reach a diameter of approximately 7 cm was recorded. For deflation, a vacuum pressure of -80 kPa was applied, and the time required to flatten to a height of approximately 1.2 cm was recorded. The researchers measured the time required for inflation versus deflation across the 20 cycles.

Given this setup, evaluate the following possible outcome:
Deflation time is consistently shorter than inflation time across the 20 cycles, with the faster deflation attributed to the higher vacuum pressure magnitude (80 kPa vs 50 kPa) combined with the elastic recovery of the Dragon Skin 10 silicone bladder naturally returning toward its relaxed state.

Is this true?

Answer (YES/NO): YES